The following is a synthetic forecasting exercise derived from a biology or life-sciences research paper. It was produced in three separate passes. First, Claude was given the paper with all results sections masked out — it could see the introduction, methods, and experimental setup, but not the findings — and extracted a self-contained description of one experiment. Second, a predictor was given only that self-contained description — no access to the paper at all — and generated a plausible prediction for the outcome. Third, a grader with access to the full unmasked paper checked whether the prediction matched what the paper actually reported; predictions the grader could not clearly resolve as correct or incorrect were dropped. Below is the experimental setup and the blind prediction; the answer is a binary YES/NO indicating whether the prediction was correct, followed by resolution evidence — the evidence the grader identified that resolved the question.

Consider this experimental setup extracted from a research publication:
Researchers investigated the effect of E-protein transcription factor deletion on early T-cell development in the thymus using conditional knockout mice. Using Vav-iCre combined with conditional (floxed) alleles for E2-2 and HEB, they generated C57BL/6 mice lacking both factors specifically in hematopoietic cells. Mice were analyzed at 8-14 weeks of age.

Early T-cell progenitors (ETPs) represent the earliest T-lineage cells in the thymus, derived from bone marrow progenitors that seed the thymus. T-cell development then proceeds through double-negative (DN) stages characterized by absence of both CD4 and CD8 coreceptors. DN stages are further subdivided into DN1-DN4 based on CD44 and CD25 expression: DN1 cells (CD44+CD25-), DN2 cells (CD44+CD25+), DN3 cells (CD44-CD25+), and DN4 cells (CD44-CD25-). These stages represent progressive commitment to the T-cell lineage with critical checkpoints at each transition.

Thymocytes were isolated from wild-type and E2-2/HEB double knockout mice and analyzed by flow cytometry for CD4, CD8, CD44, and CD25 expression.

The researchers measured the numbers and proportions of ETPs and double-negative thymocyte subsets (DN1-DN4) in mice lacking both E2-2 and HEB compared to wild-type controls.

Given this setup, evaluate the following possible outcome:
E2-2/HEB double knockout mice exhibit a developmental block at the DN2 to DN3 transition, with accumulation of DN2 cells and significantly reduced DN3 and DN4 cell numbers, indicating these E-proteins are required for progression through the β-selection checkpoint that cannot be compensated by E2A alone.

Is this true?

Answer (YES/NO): NO